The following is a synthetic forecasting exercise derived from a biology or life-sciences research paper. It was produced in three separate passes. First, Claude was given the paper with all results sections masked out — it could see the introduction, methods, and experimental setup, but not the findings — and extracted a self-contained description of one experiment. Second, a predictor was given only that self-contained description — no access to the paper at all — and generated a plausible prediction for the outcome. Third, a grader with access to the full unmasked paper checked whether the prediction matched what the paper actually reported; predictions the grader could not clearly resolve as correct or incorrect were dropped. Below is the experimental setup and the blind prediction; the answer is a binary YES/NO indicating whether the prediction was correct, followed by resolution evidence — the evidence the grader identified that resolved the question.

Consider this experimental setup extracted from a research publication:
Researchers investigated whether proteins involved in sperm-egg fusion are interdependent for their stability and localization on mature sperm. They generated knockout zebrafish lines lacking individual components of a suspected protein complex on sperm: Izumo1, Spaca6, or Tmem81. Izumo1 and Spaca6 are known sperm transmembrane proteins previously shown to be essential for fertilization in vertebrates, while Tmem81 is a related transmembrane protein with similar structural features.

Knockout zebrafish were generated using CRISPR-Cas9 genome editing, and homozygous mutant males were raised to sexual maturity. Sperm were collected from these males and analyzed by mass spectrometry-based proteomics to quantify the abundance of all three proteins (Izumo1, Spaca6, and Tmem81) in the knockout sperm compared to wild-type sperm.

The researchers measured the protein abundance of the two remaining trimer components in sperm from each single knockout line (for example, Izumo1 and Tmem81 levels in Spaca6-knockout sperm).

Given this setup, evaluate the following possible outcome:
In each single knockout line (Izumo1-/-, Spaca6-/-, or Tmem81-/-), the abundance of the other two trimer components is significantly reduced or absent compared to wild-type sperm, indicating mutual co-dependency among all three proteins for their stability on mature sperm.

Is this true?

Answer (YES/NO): YES